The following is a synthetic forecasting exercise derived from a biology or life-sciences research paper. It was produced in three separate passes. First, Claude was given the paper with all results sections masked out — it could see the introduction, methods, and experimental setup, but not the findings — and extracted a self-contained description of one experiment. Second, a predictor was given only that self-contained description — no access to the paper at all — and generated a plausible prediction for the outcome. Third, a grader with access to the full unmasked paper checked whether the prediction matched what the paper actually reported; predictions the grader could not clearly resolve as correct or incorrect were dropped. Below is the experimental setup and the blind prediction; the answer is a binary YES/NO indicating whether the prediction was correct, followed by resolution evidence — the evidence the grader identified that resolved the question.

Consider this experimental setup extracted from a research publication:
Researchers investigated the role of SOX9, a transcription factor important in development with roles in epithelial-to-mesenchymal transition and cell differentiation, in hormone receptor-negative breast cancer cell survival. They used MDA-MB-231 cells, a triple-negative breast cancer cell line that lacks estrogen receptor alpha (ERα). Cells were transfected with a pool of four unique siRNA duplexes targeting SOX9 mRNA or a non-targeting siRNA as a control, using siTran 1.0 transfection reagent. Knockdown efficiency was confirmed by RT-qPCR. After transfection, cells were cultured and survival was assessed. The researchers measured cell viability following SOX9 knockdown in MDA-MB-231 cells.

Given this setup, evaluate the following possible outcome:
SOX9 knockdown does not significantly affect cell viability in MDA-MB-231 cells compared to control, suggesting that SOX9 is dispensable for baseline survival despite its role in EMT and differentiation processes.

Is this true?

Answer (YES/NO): NO